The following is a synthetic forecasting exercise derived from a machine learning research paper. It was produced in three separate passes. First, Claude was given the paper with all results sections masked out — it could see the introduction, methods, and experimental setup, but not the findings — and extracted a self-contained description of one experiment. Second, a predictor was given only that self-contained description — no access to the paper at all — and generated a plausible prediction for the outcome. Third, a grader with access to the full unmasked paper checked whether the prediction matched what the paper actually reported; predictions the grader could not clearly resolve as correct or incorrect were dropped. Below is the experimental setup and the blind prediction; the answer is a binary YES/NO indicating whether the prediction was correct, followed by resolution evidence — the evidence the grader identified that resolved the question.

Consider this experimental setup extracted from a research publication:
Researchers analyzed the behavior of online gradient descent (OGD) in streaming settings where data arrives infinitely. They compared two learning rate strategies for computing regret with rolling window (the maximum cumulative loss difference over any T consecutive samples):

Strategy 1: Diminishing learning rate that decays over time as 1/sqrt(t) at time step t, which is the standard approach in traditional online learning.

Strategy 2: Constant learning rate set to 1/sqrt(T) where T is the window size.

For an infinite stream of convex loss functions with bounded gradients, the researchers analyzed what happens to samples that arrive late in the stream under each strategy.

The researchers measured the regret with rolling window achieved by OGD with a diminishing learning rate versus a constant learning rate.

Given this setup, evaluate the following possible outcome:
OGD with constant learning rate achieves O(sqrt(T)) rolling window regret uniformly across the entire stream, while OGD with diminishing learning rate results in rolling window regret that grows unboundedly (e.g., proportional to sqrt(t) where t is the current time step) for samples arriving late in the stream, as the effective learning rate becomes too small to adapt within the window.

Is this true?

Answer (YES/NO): NO